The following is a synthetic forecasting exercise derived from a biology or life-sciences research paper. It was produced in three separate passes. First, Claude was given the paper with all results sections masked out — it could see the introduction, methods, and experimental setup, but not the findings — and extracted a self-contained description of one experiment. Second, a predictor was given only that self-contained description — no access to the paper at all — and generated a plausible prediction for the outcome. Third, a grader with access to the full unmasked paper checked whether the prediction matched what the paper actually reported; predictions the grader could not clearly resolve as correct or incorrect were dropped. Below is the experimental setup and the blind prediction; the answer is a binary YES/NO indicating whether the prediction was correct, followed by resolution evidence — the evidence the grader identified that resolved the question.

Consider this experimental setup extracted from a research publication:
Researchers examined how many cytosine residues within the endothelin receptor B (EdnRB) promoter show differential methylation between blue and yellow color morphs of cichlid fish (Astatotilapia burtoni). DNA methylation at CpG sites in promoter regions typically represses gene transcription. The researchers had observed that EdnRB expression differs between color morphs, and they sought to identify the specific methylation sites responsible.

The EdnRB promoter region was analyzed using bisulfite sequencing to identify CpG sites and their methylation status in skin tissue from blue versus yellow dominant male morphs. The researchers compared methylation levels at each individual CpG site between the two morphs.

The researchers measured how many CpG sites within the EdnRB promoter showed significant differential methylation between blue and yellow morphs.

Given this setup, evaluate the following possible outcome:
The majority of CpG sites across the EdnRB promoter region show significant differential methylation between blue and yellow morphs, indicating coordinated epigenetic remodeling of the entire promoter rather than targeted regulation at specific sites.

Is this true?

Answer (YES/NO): NO